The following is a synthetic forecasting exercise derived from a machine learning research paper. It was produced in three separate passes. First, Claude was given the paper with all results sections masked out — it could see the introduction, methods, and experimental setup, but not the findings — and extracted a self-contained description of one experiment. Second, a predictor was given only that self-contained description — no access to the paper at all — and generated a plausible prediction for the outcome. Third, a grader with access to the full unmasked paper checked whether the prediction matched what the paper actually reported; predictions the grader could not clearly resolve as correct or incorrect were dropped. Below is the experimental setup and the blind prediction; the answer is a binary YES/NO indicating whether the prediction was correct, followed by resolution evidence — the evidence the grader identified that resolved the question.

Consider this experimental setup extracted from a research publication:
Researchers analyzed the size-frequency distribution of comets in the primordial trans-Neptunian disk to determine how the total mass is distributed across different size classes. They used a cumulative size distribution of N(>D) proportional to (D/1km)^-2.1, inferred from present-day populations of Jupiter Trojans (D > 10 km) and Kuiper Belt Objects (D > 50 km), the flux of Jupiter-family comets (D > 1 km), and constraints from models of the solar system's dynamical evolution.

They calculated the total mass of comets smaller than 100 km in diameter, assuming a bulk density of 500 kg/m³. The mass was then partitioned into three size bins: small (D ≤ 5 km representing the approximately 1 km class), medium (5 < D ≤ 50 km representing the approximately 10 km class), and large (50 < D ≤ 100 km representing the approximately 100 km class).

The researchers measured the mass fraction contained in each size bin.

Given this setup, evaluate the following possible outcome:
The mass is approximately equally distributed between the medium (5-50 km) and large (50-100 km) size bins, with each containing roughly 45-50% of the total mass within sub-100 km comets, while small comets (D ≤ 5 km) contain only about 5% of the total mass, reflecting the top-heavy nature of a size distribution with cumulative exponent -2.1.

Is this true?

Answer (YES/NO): YES